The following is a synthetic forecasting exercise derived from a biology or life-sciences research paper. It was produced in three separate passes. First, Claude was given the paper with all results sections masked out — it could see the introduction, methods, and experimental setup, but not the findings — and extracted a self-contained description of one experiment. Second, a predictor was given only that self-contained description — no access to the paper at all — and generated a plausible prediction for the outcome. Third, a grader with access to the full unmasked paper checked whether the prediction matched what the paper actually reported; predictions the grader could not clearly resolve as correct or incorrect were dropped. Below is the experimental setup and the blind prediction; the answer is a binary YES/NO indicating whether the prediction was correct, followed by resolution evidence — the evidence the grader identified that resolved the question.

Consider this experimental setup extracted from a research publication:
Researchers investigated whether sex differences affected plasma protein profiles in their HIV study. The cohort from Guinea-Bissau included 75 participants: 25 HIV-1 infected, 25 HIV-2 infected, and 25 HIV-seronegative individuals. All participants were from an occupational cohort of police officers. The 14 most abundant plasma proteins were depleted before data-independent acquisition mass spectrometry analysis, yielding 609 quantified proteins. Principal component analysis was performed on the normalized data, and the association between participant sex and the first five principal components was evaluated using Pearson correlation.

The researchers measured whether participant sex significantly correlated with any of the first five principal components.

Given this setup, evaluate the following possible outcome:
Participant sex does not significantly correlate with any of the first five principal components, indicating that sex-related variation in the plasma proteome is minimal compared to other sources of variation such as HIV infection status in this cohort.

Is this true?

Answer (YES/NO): YES